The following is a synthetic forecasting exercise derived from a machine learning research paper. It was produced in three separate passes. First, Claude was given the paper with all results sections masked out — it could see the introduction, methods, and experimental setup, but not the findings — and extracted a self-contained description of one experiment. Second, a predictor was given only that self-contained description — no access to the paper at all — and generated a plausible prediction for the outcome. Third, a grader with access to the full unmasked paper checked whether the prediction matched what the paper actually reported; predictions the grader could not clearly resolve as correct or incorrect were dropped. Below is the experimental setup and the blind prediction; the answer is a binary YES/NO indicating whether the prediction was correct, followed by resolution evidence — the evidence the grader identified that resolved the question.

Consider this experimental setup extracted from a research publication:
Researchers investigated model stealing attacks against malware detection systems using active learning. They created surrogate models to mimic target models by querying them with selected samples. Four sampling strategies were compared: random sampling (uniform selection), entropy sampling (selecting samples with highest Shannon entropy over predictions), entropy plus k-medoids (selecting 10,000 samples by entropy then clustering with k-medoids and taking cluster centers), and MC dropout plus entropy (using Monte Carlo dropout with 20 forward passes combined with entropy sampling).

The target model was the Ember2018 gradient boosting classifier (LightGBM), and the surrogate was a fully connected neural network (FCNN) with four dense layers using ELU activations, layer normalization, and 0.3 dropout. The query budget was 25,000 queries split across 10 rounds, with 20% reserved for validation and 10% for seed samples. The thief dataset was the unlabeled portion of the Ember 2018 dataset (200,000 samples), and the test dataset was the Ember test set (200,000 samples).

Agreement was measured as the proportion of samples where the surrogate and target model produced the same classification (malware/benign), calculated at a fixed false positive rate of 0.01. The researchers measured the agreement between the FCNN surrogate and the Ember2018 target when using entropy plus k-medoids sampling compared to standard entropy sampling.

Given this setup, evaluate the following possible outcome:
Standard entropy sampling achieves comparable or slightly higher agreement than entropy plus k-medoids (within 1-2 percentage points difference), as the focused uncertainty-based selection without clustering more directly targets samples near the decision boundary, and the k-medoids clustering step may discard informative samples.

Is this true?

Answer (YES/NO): NO